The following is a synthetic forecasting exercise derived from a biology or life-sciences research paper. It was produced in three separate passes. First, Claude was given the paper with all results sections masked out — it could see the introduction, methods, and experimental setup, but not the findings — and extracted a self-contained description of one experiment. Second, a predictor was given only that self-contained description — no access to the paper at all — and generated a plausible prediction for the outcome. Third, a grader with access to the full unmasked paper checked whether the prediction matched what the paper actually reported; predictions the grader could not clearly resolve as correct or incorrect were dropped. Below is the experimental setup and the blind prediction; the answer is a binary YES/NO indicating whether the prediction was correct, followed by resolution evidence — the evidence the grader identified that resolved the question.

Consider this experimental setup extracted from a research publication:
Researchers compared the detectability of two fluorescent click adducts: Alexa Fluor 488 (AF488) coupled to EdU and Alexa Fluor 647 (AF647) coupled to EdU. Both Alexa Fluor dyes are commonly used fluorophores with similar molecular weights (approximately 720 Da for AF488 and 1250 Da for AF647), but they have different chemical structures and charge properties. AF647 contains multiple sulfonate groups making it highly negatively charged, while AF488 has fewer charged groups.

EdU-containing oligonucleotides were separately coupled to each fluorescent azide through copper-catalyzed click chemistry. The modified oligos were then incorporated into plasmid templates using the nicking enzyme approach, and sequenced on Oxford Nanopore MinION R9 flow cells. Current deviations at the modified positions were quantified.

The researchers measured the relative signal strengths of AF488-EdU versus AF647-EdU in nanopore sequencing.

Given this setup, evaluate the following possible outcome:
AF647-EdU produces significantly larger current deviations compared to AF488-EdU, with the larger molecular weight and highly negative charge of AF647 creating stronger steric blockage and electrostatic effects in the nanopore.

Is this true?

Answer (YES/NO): NO